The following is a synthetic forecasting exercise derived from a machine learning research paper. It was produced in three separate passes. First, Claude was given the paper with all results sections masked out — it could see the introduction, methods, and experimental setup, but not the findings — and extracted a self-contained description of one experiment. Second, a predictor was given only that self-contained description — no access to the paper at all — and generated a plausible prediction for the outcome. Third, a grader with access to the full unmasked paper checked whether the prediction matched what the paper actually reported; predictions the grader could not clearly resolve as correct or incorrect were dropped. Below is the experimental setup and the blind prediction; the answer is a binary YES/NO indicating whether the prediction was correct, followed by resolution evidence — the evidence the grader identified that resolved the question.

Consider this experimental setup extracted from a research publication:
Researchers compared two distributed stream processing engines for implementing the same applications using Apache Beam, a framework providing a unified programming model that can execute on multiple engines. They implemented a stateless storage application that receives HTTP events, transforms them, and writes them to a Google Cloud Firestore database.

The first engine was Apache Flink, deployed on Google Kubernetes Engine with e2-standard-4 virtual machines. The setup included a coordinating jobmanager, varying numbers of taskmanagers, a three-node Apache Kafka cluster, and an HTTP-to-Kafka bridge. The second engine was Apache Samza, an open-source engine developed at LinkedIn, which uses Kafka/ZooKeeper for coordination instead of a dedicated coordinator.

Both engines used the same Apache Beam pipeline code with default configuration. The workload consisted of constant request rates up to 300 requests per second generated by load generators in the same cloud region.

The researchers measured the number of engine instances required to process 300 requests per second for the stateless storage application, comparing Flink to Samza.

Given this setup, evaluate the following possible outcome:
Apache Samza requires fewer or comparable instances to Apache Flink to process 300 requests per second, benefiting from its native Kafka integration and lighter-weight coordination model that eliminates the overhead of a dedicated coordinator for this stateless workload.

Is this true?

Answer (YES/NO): NO